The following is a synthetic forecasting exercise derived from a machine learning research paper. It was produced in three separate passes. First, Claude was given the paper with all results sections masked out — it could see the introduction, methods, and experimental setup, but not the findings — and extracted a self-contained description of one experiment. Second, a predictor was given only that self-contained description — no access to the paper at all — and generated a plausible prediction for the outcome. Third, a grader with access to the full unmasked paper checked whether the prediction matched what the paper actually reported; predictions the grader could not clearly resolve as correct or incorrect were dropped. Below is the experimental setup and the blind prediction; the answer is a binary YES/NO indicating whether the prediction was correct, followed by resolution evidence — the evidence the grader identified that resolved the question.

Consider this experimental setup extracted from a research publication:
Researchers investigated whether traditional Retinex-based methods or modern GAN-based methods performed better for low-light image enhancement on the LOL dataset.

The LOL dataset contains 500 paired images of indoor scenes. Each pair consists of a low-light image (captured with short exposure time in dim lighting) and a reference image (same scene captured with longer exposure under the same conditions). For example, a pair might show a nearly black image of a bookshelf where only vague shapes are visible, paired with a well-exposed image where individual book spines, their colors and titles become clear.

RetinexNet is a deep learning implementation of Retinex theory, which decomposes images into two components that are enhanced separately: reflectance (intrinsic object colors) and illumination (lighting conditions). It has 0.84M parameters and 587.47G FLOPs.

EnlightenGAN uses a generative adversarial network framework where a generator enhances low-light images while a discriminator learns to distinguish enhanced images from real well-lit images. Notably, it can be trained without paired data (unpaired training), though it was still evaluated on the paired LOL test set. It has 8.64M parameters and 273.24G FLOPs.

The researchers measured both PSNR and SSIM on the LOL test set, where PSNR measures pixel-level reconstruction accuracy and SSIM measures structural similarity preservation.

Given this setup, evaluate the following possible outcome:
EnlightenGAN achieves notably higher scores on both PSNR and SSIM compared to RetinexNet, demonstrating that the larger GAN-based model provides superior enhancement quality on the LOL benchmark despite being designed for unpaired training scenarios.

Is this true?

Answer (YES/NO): YES